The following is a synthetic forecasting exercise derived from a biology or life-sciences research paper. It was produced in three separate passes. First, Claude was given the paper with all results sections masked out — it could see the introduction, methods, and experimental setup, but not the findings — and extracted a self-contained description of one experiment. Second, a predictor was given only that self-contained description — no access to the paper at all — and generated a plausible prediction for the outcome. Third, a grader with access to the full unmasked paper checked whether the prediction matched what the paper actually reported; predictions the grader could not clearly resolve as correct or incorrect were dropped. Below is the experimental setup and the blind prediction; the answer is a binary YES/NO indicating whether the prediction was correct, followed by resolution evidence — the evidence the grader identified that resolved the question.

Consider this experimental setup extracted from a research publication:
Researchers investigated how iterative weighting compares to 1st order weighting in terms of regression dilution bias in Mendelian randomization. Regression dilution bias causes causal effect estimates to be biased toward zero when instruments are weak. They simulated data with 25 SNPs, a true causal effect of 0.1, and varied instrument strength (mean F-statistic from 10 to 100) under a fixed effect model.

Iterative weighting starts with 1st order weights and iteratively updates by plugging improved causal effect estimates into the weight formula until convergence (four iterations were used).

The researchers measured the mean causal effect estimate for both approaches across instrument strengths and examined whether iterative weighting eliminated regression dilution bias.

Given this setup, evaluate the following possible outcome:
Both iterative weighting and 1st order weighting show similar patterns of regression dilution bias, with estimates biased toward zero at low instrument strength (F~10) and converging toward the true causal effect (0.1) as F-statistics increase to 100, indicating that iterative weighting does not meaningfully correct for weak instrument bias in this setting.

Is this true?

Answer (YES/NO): NO